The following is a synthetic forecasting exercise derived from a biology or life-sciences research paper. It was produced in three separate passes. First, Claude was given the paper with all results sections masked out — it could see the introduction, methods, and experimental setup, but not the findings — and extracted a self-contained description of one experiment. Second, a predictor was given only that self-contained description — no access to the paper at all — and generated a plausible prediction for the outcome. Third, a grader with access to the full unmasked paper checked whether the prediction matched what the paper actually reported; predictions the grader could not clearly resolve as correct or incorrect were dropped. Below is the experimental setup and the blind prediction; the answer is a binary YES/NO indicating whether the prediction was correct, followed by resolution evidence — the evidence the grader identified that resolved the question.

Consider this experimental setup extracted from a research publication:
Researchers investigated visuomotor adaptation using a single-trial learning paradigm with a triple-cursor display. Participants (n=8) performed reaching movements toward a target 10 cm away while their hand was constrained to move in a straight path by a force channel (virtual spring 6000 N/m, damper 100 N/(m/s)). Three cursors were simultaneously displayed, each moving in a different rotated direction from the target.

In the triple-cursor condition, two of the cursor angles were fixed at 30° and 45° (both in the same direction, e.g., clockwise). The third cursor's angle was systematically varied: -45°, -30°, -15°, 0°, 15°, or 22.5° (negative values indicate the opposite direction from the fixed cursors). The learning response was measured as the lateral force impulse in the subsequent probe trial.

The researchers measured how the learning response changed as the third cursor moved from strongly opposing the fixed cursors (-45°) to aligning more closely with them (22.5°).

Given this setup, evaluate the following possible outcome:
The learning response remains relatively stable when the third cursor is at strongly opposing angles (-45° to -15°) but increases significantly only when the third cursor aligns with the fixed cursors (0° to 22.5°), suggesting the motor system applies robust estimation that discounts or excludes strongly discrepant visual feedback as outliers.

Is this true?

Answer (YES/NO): NO